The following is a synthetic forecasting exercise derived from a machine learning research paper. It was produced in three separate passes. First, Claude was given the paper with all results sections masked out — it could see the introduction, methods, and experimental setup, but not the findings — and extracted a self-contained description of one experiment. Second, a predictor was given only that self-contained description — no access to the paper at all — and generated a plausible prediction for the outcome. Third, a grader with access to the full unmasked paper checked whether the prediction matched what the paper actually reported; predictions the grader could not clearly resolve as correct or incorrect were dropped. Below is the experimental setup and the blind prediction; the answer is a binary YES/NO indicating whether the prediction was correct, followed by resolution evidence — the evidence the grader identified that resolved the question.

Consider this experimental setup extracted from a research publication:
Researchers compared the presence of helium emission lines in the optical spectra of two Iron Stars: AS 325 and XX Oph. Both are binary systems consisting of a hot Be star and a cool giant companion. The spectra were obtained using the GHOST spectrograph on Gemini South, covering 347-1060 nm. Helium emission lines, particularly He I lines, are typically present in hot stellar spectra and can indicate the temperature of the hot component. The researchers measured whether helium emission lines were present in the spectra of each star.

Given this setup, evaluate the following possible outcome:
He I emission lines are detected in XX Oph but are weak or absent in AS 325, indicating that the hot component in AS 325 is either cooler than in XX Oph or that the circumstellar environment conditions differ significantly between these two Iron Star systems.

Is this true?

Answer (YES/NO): YES